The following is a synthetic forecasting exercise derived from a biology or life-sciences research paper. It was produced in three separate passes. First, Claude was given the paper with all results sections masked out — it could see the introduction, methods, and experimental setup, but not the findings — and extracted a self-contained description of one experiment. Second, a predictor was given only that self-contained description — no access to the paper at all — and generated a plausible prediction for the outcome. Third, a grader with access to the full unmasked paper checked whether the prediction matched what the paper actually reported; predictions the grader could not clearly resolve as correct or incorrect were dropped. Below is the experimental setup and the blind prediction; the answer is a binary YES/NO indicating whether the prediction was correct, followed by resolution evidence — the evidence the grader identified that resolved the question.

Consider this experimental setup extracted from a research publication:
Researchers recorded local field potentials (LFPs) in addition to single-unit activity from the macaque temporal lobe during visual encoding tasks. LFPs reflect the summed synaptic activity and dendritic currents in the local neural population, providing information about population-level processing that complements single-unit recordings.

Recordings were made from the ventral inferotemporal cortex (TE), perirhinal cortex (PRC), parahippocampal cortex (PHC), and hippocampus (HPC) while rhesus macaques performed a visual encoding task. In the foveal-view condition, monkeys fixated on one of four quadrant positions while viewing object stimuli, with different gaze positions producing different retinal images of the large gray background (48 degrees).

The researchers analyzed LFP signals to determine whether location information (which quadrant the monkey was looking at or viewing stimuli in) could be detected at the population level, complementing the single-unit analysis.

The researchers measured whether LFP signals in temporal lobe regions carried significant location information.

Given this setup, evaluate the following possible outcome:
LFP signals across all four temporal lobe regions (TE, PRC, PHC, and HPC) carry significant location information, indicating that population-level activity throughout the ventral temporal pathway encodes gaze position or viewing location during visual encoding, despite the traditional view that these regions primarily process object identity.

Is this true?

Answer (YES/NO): NO